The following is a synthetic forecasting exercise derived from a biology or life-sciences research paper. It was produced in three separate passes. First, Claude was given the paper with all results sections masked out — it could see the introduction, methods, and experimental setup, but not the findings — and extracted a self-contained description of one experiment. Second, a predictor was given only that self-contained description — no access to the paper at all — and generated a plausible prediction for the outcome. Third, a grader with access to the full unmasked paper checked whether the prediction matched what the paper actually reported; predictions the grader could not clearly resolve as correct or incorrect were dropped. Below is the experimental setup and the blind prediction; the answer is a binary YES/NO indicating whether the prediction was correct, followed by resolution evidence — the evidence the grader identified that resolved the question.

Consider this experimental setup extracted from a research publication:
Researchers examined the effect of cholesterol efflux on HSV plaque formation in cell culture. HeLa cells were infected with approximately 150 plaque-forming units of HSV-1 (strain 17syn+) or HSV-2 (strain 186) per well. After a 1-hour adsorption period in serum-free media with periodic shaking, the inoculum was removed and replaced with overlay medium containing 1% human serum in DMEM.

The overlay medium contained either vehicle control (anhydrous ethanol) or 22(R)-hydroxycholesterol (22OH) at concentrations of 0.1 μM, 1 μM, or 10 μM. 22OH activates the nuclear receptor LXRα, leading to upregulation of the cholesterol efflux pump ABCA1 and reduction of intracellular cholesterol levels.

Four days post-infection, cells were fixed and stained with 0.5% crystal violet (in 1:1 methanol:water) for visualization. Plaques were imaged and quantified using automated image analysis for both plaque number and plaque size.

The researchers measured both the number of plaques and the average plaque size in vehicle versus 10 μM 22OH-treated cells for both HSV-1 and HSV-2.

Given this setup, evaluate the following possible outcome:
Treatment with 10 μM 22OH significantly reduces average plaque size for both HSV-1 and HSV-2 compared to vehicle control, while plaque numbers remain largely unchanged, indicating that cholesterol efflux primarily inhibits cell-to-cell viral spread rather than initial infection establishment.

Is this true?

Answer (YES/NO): NO